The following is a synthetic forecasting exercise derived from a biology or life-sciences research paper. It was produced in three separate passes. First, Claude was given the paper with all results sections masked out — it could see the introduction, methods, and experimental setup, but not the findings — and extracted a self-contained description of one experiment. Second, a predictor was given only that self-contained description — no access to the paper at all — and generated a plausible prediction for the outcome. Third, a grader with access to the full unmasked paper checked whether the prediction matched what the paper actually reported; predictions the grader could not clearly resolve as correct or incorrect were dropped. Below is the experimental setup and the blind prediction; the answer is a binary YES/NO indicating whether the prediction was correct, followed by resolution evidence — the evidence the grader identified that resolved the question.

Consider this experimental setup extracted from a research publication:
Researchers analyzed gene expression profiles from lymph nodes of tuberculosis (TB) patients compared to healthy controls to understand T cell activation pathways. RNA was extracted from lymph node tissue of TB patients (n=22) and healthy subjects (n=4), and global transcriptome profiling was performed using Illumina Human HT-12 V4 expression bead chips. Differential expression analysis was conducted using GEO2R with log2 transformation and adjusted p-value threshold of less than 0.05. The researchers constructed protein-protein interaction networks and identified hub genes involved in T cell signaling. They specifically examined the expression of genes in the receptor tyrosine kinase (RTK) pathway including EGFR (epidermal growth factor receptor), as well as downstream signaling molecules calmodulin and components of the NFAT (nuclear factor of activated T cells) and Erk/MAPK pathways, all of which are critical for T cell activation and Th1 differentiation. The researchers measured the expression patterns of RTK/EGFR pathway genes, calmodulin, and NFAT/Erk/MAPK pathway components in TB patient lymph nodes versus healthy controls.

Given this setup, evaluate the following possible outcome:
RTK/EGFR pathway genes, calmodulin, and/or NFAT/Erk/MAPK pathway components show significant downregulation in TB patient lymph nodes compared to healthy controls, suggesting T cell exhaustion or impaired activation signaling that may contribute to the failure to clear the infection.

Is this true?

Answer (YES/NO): YES